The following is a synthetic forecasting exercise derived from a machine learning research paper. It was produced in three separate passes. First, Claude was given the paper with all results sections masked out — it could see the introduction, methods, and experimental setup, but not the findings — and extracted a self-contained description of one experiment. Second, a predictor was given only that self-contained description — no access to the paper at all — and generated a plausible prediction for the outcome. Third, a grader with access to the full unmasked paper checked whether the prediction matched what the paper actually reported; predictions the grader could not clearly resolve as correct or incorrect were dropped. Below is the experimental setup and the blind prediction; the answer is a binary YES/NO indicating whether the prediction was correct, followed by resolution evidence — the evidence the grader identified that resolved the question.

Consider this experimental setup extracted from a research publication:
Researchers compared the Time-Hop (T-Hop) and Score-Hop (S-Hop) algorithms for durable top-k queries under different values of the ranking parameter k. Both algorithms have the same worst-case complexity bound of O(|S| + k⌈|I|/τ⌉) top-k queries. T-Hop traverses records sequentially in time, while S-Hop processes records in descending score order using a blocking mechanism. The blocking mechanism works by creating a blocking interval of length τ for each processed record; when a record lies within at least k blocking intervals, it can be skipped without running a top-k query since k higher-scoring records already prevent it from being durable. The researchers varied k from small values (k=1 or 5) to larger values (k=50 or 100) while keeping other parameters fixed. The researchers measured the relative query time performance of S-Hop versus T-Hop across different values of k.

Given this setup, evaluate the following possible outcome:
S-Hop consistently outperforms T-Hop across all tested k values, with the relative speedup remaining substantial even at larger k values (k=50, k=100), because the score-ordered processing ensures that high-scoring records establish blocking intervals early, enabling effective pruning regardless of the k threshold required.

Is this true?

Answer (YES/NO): NO